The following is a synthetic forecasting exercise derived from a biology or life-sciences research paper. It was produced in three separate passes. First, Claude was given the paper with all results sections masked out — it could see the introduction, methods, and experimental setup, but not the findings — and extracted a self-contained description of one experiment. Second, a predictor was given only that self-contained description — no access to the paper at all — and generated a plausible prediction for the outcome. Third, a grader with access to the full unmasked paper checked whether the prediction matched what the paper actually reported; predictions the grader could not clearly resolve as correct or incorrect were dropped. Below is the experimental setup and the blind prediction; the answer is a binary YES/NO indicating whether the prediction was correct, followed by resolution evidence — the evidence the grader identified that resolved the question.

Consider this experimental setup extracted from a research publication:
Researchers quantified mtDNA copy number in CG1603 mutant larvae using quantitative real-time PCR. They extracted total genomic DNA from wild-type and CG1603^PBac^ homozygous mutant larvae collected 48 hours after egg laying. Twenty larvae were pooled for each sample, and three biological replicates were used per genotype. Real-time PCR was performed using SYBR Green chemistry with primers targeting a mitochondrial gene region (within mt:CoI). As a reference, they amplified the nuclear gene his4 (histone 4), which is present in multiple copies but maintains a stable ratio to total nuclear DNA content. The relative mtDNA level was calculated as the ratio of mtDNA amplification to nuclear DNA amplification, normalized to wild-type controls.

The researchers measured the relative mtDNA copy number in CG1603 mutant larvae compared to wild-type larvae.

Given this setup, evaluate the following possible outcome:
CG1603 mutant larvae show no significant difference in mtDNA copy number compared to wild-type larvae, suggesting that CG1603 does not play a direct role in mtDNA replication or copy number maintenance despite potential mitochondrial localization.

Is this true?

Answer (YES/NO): NO